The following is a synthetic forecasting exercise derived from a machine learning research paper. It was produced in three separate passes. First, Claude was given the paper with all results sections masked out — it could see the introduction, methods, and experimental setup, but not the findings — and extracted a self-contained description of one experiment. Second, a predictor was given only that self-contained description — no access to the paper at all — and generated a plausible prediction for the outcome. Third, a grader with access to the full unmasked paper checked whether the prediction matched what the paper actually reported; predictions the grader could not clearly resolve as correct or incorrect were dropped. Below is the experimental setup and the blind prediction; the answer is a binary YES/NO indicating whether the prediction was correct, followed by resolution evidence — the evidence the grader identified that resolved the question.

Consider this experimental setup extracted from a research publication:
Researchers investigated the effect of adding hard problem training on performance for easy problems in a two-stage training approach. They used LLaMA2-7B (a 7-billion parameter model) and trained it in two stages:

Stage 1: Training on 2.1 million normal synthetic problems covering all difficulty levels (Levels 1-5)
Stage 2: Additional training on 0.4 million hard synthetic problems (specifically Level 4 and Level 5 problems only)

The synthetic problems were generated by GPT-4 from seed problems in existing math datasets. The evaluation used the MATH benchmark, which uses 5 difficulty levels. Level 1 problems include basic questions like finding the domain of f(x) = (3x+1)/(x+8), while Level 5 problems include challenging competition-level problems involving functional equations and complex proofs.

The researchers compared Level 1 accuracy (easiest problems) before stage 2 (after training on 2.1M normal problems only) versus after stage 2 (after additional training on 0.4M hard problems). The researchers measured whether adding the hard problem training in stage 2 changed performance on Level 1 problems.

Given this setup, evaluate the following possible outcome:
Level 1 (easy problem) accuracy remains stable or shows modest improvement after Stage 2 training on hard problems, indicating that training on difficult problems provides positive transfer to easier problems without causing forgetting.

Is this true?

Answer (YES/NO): YES